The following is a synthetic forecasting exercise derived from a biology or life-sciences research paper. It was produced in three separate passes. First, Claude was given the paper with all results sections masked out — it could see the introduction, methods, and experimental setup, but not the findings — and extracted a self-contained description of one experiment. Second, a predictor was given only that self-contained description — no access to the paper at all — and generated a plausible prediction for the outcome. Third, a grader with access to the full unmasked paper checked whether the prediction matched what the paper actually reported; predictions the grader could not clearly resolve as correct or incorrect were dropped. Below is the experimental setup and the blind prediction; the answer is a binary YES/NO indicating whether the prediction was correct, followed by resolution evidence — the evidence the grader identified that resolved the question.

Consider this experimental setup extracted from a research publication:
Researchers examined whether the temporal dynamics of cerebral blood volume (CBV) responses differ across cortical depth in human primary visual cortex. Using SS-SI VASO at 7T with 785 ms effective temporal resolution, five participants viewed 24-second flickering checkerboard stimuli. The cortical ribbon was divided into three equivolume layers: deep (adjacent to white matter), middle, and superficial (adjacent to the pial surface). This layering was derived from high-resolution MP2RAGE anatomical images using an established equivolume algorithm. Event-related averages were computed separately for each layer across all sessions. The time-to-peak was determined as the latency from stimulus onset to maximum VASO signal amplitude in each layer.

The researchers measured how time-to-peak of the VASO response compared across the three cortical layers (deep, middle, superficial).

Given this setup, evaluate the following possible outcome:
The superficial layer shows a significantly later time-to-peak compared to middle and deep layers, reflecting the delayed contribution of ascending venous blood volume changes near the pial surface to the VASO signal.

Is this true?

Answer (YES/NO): NO